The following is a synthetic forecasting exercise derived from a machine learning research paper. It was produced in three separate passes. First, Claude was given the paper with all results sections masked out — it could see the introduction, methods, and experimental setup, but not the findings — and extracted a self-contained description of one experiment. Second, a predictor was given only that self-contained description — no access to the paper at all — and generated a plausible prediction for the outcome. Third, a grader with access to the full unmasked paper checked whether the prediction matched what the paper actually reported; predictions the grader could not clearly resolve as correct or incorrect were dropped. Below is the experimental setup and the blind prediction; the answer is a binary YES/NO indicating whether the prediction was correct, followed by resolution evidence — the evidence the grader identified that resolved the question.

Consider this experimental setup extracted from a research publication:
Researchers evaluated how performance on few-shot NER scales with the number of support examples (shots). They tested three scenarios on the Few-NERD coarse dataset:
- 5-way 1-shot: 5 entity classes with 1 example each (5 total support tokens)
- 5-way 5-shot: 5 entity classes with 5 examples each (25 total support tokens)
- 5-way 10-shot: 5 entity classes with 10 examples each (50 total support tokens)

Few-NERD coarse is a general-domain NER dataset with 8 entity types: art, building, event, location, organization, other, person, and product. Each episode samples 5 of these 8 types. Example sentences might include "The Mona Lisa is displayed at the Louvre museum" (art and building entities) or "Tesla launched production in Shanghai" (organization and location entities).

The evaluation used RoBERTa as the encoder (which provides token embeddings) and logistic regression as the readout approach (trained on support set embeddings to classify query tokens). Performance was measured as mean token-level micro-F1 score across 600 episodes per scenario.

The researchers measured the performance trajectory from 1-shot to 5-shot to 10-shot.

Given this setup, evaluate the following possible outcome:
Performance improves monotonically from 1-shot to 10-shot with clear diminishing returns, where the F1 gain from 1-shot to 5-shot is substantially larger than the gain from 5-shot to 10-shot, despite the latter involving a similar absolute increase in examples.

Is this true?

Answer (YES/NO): YES